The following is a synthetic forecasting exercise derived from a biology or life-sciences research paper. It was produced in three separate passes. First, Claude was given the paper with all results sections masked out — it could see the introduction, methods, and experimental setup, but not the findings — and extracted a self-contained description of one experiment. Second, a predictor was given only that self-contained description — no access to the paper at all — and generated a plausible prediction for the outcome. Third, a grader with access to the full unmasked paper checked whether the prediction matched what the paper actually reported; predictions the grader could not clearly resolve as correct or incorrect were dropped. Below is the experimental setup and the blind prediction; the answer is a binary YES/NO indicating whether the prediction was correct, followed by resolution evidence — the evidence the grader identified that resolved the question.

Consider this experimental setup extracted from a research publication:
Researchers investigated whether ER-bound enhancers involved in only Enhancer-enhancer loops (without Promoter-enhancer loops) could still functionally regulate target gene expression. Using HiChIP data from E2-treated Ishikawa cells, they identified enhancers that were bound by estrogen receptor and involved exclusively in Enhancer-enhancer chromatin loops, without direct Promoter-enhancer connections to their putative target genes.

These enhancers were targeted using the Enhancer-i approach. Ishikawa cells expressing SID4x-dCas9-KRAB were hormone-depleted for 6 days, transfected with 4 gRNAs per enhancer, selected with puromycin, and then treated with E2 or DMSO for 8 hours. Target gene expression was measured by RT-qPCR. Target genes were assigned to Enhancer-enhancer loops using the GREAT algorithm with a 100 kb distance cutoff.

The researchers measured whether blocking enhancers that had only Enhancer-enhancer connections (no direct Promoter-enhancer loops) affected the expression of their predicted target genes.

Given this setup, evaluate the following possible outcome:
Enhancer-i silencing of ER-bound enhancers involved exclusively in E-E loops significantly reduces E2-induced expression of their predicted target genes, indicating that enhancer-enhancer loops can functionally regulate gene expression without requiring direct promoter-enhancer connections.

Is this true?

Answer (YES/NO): YES